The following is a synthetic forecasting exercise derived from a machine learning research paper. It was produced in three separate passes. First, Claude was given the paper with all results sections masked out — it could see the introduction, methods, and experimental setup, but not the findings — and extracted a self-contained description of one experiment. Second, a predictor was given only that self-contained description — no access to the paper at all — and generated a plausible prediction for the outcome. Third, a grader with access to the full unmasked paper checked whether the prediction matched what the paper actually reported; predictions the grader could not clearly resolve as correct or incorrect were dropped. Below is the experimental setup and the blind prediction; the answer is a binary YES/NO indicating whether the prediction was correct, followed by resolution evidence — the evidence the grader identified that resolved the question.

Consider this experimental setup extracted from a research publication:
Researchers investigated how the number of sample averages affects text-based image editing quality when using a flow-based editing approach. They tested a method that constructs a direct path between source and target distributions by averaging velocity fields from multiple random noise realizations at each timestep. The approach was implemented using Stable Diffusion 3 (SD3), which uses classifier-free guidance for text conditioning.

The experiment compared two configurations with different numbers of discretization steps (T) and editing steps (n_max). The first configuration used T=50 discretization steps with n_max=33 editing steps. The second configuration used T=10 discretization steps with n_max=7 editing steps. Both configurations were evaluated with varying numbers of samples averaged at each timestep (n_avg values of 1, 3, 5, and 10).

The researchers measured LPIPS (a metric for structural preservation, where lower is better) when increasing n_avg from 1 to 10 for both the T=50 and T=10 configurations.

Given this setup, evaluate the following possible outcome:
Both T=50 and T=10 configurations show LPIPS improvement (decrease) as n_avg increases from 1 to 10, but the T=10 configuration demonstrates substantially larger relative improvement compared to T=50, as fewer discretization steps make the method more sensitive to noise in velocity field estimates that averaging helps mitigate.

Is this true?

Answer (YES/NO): YES